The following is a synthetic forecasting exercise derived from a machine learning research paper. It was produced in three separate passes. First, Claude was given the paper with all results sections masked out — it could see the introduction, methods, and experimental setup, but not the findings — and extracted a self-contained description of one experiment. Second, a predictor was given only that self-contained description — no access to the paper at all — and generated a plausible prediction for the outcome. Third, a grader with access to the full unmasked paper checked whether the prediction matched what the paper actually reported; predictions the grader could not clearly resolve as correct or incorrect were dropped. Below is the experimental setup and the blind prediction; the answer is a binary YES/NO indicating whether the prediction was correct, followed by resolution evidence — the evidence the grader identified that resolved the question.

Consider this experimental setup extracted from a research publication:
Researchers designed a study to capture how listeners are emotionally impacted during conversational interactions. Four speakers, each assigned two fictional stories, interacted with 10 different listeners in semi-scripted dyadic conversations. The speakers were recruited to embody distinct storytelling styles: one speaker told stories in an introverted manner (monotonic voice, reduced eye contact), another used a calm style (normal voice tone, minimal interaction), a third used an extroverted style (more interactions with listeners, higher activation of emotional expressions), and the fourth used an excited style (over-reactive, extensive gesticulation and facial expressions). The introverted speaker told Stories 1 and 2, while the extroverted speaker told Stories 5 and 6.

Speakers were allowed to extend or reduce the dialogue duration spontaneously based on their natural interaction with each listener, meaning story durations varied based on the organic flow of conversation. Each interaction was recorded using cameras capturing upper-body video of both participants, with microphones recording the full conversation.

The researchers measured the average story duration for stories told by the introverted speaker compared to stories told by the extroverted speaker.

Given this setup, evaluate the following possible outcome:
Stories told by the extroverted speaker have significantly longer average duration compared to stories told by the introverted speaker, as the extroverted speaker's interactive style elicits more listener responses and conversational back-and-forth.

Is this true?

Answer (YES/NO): NO